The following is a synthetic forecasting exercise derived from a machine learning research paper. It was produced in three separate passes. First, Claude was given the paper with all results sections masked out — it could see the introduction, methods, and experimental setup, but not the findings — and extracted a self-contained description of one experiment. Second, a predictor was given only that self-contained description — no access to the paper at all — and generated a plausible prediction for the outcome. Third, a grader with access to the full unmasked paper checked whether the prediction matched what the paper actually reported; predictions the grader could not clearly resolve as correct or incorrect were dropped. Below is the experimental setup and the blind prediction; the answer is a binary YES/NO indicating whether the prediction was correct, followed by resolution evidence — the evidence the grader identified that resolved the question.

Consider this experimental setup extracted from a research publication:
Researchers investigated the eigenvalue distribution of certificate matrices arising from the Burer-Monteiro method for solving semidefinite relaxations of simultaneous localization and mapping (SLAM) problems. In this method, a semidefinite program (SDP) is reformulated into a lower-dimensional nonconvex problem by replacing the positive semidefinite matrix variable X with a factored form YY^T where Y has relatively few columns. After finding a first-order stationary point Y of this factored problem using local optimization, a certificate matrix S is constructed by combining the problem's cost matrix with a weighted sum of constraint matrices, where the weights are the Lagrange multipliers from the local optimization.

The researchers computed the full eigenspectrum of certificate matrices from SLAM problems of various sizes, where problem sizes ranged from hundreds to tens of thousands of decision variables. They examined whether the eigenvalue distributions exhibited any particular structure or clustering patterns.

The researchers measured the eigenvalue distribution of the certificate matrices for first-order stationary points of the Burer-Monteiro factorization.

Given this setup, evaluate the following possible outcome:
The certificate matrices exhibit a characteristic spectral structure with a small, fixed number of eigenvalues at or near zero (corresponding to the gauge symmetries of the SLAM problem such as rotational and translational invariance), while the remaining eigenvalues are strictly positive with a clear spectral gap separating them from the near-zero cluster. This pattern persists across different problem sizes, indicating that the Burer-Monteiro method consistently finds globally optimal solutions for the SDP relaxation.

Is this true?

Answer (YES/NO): NO